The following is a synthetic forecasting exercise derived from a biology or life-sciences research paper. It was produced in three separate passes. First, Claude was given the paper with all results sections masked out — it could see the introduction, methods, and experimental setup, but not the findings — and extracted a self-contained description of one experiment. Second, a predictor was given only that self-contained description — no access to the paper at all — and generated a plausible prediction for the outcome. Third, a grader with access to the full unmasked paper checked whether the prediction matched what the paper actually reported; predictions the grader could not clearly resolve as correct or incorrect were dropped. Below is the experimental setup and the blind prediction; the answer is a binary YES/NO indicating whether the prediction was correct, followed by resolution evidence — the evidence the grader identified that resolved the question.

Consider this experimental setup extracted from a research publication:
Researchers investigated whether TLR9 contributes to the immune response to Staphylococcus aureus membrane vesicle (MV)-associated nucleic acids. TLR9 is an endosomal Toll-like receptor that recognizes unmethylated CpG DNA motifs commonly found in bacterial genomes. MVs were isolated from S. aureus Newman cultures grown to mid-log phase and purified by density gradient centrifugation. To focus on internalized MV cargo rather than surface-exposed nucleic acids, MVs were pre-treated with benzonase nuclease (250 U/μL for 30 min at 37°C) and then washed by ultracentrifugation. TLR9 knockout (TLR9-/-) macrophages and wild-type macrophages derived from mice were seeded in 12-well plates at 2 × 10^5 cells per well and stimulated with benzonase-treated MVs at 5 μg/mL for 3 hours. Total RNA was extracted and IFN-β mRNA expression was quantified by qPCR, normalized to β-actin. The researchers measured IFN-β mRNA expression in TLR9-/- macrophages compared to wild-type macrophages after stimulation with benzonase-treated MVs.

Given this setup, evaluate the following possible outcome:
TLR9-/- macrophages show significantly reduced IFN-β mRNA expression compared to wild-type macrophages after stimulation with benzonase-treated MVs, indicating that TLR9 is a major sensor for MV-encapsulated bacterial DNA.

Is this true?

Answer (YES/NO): YES